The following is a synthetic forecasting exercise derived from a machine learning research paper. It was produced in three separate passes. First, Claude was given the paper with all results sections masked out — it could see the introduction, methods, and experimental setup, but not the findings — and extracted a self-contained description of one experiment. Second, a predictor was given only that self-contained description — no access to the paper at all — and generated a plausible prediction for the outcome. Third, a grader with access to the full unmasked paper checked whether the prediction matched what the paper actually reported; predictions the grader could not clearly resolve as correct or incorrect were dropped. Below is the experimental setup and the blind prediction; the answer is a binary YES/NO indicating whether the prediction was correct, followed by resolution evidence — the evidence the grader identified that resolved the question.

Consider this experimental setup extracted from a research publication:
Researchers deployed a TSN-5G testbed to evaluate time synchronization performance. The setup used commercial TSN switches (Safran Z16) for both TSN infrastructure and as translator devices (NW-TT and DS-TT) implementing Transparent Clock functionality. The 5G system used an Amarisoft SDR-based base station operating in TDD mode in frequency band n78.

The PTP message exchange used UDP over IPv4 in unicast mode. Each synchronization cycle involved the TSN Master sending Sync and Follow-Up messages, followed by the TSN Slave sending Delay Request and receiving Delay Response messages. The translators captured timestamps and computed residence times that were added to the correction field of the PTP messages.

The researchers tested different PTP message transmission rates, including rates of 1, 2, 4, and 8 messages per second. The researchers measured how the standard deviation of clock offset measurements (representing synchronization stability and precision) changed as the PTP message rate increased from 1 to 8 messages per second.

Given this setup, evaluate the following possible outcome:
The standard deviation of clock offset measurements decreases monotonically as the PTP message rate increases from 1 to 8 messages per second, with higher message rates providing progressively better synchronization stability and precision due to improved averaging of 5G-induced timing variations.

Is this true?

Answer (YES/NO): NO